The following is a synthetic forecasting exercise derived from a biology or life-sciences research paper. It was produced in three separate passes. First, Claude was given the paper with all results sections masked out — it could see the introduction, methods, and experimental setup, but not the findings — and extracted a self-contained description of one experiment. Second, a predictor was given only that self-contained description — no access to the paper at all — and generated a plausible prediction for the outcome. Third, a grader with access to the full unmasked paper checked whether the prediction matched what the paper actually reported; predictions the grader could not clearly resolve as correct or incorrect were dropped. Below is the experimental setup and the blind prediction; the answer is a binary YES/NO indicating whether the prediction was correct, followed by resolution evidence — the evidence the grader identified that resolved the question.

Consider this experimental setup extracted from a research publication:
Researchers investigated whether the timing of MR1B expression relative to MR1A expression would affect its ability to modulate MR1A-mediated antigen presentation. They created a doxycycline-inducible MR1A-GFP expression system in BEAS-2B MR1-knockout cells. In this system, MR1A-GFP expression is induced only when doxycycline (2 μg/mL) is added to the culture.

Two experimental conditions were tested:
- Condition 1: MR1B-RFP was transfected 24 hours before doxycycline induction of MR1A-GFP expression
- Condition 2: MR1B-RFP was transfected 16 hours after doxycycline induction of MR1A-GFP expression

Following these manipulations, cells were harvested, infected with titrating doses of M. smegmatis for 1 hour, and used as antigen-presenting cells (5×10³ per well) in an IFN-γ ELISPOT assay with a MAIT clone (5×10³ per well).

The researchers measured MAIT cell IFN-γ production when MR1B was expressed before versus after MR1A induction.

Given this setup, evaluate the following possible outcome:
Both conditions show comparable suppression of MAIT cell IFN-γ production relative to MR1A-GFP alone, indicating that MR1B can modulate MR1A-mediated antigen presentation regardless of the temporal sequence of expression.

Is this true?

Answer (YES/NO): NO